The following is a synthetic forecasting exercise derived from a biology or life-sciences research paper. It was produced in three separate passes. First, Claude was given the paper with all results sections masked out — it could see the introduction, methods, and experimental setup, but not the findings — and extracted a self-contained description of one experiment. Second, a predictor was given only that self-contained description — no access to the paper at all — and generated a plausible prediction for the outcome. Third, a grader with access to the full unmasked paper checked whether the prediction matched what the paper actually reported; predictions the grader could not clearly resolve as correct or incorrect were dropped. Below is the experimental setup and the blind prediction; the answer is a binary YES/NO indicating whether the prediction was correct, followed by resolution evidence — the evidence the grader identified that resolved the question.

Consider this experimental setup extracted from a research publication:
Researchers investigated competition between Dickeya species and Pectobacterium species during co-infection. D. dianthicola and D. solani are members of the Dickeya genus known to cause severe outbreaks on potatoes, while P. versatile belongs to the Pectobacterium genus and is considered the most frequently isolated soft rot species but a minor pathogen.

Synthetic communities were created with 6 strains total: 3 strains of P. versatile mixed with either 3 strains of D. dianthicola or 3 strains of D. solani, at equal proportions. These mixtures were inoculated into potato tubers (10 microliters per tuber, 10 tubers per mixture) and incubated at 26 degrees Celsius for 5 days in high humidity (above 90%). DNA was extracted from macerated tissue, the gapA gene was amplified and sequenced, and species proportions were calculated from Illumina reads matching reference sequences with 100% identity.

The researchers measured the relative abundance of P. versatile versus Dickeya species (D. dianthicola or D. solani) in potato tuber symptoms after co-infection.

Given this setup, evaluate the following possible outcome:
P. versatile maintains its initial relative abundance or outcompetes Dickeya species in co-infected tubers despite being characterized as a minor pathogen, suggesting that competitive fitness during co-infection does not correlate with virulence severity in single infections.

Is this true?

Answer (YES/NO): NO